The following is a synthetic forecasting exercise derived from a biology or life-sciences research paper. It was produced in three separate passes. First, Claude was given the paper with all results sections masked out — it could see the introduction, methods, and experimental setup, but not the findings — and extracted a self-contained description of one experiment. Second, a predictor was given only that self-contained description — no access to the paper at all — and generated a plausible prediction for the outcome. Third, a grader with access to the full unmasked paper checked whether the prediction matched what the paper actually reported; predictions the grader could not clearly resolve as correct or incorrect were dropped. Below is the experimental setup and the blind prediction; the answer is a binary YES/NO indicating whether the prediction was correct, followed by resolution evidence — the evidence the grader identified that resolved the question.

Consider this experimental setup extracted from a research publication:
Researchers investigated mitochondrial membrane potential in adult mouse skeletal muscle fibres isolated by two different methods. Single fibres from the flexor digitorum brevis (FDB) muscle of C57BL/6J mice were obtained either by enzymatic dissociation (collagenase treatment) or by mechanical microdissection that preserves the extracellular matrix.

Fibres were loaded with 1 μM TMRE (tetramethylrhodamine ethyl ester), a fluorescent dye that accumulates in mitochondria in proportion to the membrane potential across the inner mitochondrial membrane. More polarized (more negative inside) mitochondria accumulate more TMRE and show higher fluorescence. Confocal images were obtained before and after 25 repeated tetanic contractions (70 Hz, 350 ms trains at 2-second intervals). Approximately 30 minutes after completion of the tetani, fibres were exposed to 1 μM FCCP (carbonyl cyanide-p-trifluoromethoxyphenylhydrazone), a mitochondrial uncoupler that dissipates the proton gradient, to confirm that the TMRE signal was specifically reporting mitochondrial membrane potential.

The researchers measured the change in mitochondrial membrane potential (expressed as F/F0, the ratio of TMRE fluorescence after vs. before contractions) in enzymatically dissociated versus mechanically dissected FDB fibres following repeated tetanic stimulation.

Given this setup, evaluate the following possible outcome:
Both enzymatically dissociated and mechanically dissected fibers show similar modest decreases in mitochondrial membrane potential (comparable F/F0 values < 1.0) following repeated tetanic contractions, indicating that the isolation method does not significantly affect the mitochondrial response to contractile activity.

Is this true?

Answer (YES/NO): NO